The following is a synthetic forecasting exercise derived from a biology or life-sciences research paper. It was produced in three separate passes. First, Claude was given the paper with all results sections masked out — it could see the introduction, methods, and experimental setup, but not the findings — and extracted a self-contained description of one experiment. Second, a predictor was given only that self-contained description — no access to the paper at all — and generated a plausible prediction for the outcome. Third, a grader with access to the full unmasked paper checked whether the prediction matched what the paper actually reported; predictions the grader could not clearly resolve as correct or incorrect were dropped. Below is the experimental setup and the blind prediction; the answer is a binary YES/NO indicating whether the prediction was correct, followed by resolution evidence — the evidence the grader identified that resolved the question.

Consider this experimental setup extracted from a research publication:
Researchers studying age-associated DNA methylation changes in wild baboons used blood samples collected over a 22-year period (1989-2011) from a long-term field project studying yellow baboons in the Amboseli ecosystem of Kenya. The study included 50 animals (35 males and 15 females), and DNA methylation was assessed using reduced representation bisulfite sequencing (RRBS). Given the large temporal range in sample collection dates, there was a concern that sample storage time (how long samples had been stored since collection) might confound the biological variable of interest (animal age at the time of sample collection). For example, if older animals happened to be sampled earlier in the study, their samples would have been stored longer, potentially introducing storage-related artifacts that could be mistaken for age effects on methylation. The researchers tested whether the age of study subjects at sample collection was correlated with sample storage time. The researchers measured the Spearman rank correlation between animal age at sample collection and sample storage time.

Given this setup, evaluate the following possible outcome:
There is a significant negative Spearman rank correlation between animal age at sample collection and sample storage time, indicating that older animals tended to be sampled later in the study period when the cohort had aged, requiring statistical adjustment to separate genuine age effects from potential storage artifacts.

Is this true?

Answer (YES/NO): NO